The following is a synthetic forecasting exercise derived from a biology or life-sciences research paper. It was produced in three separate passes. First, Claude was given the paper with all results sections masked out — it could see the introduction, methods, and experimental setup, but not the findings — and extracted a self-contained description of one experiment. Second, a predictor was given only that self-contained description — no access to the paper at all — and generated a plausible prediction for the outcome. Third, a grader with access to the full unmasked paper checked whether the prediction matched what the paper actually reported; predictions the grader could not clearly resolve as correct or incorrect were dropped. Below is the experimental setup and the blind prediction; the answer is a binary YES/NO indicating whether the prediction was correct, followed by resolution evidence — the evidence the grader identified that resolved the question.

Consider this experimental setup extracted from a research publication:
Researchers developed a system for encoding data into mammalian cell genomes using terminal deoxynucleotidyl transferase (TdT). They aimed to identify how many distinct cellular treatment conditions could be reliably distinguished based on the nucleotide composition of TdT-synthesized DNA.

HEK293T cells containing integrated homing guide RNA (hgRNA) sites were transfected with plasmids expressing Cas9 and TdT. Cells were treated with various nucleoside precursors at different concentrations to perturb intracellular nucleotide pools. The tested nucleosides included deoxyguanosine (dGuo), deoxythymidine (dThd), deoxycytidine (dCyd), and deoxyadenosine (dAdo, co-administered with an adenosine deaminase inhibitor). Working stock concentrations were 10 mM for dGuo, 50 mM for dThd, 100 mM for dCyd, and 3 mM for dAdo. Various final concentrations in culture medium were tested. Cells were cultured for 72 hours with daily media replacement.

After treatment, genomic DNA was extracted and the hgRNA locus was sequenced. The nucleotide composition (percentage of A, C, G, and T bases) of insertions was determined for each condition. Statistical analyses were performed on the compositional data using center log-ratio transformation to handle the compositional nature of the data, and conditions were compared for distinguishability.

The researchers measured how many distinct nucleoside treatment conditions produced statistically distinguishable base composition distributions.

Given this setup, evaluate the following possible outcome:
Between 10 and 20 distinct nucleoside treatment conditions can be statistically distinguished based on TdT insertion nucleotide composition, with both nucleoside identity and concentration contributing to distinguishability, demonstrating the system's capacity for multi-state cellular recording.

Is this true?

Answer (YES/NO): NO